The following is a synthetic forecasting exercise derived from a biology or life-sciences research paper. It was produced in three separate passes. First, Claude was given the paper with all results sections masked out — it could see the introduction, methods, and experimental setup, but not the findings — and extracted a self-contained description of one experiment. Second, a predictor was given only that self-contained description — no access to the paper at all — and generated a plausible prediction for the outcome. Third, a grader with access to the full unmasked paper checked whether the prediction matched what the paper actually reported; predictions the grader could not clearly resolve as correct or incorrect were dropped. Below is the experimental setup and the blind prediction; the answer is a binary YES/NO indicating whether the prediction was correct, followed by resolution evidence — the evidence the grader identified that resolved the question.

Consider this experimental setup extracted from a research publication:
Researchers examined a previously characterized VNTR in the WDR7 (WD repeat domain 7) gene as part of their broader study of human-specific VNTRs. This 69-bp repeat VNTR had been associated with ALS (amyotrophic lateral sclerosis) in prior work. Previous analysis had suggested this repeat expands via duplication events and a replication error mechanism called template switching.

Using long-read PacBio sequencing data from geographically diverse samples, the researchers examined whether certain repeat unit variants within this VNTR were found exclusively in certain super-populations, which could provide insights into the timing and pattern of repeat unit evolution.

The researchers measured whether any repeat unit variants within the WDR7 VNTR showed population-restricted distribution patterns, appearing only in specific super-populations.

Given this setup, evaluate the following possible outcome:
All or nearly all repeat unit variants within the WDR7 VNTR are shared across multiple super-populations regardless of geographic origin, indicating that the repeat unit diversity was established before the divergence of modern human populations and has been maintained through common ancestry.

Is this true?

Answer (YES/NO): NO